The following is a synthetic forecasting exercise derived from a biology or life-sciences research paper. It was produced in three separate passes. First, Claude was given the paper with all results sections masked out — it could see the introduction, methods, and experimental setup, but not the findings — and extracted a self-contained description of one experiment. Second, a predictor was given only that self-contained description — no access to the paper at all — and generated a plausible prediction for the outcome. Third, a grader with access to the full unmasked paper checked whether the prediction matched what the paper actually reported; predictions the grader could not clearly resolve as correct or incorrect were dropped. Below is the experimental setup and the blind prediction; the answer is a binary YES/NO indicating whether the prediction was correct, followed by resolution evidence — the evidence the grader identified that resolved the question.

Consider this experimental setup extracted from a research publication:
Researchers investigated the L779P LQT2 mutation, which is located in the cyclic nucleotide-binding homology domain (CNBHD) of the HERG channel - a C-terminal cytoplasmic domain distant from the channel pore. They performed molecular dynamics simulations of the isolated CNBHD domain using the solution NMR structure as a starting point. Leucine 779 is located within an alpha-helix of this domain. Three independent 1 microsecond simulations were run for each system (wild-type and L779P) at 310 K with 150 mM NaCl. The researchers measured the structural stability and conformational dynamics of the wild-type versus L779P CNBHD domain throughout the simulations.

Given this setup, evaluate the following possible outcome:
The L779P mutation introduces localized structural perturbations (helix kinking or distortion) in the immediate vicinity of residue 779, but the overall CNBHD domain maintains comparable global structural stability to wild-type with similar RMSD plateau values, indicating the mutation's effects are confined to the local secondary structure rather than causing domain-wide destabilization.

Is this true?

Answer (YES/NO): NO